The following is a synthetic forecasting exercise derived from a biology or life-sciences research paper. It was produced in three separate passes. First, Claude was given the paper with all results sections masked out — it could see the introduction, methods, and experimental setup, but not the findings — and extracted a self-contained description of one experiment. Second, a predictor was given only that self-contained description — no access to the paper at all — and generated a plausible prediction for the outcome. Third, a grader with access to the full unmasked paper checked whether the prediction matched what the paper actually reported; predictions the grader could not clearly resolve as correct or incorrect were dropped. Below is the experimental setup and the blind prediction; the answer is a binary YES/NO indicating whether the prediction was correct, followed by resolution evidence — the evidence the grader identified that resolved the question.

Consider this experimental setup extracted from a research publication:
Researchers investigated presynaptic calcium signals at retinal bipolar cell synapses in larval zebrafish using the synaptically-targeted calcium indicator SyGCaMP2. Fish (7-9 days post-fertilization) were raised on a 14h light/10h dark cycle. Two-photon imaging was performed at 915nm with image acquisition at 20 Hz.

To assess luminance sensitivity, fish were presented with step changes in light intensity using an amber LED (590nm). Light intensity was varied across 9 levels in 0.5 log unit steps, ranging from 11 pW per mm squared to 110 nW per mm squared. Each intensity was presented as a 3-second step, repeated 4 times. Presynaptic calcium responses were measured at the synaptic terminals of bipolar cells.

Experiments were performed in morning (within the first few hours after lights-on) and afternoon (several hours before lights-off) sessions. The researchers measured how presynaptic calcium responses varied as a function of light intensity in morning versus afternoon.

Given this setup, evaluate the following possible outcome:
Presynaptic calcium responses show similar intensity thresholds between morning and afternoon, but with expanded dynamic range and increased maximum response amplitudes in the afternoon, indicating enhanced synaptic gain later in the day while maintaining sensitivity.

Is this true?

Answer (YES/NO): NO